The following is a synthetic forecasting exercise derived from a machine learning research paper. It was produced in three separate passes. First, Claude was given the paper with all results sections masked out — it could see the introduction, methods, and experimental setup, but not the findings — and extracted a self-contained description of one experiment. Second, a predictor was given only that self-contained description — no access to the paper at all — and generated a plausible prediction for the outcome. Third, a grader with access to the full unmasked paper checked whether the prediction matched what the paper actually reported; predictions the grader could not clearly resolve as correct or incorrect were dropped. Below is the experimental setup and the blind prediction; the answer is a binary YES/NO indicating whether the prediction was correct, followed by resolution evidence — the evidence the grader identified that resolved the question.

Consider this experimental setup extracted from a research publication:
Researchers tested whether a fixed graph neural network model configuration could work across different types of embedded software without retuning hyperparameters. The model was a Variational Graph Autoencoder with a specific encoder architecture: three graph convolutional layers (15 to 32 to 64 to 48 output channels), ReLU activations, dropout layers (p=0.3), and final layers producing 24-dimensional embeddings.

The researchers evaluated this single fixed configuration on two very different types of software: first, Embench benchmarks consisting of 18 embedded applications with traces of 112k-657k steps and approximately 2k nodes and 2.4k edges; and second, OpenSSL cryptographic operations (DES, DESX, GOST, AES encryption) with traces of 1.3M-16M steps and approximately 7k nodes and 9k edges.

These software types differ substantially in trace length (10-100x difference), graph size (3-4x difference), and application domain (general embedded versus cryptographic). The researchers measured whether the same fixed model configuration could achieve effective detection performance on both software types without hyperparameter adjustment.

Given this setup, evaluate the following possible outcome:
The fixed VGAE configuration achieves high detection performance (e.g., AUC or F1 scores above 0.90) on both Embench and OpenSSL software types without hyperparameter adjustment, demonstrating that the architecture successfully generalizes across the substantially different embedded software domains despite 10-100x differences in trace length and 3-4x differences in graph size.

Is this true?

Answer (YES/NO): NO